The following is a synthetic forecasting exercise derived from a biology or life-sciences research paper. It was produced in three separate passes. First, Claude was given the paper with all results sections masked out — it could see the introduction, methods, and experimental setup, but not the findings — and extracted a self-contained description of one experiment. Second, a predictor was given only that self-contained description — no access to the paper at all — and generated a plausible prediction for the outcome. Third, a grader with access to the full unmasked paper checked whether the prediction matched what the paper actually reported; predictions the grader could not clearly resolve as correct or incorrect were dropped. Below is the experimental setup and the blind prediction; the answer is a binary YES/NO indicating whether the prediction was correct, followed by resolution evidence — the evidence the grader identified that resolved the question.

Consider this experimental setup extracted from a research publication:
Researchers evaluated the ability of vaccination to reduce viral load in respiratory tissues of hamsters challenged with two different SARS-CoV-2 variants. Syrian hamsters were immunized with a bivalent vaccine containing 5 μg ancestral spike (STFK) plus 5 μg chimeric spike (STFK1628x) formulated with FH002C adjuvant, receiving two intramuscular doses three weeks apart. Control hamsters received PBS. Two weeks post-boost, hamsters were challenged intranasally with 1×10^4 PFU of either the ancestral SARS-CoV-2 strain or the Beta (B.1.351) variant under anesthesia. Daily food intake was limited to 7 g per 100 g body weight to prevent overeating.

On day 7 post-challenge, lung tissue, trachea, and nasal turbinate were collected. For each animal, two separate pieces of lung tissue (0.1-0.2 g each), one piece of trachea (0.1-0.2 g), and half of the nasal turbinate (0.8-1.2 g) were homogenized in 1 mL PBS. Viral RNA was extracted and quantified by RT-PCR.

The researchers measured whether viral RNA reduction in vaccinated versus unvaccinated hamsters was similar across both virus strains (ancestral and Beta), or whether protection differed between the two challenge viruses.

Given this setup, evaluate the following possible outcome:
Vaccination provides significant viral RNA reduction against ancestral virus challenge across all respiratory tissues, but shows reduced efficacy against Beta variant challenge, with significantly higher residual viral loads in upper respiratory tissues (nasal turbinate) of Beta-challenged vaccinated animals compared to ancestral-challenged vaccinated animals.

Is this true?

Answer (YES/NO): NO